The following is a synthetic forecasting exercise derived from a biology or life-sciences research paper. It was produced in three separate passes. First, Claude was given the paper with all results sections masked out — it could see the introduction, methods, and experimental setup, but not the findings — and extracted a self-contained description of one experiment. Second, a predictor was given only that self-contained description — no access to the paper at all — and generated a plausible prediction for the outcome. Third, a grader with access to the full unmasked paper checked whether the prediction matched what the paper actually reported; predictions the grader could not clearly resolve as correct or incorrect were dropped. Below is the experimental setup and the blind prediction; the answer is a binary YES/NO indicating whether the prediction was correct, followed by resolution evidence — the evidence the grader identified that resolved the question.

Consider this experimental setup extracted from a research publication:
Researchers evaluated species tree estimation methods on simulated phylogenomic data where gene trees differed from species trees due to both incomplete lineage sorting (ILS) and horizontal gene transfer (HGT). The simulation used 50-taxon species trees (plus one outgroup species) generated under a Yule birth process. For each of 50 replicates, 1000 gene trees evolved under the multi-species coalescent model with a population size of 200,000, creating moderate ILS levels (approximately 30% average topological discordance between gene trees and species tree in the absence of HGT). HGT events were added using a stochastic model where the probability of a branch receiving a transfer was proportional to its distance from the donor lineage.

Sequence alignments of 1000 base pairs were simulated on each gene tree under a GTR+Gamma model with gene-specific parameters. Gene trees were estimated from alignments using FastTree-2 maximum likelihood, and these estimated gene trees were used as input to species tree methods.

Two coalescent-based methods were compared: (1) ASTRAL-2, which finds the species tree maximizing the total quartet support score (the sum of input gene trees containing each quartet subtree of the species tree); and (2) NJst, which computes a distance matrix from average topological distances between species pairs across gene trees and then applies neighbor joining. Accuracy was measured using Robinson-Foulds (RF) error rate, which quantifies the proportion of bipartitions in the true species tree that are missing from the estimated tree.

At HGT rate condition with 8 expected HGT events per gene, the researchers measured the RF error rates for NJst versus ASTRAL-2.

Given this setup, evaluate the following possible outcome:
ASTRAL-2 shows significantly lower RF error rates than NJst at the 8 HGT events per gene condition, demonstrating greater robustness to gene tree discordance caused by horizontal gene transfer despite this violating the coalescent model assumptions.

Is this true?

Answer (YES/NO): YES